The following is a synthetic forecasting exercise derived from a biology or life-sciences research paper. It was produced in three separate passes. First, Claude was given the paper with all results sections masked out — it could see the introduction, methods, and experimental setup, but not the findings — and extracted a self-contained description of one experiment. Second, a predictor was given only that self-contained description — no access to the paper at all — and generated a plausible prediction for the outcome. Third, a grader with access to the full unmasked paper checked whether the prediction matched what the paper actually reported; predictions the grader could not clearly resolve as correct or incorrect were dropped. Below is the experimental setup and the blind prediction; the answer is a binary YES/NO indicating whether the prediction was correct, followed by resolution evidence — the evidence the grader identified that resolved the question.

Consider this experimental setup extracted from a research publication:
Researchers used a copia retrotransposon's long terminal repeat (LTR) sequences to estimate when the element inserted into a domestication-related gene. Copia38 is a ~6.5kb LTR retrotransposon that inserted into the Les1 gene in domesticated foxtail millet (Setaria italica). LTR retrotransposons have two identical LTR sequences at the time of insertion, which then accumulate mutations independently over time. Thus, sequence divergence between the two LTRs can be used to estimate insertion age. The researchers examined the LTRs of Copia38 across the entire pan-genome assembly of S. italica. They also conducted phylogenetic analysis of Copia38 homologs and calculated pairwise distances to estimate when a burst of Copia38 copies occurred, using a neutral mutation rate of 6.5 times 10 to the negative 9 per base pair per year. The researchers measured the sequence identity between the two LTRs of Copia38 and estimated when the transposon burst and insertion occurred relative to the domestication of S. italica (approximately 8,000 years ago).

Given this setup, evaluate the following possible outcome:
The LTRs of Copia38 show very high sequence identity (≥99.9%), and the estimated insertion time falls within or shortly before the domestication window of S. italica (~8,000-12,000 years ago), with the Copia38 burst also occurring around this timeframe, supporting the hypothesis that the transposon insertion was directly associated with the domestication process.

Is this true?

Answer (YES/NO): NO